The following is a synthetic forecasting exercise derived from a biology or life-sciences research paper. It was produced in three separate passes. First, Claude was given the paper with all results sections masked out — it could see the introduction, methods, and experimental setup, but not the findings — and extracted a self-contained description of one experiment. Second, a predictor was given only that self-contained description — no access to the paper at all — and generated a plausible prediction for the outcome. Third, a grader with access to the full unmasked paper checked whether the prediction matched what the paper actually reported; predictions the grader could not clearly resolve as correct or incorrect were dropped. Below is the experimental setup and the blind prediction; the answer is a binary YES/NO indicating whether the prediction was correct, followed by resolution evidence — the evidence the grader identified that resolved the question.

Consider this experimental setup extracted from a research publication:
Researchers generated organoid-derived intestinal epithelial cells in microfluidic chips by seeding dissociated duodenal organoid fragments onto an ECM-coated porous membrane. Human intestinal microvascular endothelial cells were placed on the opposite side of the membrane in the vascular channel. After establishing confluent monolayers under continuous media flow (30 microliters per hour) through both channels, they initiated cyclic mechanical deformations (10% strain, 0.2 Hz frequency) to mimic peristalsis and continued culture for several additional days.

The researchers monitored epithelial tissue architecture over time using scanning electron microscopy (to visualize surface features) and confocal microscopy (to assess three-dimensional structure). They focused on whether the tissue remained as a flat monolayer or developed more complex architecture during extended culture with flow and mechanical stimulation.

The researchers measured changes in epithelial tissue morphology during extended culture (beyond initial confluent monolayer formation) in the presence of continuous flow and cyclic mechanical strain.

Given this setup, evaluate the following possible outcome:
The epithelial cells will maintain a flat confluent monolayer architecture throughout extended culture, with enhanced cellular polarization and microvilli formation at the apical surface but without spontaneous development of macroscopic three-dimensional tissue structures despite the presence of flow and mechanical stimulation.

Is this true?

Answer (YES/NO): NO